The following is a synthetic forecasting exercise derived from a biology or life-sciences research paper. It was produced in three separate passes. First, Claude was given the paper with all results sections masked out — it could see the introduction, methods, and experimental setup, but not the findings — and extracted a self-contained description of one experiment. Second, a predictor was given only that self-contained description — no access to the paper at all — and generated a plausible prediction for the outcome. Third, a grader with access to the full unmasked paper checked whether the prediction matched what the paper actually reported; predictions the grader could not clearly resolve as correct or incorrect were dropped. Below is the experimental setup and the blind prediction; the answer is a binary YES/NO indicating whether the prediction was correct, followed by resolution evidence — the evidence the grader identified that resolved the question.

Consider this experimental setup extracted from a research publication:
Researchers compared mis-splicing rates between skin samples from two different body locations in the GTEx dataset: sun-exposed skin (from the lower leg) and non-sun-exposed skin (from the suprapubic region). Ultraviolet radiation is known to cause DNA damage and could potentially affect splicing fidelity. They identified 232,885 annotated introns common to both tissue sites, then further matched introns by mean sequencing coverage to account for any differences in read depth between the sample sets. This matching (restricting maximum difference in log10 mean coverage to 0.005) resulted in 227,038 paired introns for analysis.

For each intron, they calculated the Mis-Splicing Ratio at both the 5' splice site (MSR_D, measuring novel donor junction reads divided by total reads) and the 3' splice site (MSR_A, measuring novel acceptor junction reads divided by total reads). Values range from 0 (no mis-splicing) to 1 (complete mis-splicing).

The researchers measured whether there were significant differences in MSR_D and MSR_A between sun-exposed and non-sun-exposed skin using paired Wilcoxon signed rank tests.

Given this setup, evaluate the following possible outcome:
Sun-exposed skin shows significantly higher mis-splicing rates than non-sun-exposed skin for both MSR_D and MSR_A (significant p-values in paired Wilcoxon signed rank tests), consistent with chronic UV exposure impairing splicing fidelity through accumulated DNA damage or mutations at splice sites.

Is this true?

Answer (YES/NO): NO